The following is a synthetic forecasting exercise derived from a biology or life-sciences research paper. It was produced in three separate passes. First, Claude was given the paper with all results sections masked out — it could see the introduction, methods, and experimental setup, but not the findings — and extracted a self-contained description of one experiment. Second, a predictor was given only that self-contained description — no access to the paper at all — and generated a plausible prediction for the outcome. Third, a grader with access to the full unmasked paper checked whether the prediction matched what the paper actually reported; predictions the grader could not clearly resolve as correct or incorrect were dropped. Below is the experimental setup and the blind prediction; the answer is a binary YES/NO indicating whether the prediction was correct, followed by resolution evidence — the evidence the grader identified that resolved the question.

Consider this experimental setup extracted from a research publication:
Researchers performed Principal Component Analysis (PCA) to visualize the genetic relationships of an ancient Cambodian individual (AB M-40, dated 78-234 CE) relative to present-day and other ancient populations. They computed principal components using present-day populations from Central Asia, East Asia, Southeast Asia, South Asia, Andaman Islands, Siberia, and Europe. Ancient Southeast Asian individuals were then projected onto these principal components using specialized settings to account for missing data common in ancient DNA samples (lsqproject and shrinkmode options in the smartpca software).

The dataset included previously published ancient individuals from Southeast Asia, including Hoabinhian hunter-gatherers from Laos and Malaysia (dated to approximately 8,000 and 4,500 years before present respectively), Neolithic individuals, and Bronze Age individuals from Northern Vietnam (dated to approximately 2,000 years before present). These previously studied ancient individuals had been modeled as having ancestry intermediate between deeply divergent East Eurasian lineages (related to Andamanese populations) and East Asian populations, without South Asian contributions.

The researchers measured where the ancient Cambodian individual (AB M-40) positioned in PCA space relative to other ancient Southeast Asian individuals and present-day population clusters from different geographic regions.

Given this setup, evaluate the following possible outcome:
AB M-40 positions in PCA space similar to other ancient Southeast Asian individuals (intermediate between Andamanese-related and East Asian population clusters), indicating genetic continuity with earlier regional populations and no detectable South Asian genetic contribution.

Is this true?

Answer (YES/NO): NO